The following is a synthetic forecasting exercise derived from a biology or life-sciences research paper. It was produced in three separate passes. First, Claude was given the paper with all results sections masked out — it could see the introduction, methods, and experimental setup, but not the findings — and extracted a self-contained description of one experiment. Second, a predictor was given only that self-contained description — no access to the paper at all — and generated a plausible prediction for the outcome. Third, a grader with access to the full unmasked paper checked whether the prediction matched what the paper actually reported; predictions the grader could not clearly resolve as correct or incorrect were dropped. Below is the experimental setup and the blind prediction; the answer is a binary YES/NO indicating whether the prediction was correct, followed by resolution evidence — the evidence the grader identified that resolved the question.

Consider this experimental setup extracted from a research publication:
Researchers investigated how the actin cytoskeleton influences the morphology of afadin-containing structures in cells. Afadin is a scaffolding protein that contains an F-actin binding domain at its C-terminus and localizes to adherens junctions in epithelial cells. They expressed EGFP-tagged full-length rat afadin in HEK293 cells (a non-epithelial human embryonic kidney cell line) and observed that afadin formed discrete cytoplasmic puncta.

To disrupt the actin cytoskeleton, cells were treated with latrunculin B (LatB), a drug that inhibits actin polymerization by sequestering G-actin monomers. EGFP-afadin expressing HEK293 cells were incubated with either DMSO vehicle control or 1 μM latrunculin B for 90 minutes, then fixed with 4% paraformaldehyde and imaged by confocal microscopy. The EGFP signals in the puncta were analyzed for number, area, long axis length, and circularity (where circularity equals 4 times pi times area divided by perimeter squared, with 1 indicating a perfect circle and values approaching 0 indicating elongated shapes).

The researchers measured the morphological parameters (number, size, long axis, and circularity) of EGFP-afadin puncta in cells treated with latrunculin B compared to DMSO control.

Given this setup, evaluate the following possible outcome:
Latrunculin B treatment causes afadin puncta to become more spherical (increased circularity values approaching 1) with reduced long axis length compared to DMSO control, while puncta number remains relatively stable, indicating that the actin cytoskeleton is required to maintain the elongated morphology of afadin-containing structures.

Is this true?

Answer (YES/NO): NO